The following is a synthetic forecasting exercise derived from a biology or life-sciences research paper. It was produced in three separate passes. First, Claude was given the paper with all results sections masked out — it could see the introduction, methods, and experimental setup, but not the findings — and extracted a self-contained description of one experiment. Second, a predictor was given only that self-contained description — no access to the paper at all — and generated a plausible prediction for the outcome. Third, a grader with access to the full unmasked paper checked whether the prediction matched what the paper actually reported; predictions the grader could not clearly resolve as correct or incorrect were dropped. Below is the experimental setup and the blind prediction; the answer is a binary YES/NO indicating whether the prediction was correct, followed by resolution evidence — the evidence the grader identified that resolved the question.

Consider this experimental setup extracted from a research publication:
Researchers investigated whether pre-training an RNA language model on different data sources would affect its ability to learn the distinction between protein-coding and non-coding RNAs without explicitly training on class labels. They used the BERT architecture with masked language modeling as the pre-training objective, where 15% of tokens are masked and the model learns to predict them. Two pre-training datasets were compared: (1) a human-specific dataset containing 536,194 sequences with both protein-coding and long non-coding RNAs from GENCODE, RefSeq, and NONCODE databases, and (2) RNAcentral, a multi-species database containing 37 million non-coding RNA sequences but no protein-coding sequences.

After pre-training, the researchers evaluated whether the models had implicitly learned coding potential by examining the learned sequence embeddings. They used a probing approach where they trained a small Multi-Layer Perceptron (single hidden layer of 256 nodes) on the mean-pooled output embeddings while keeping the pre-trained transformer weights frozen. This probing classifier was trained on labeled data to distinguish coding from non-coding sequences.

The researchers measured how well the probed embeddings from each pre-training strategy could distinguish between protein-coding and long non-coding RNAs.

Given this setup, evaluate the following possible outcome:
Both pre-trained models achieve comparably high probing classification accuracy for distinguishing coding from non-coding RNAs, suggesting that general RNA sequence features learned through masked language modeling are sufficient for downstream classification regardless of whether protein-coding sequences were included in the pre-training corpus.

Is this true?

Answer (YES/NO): NO